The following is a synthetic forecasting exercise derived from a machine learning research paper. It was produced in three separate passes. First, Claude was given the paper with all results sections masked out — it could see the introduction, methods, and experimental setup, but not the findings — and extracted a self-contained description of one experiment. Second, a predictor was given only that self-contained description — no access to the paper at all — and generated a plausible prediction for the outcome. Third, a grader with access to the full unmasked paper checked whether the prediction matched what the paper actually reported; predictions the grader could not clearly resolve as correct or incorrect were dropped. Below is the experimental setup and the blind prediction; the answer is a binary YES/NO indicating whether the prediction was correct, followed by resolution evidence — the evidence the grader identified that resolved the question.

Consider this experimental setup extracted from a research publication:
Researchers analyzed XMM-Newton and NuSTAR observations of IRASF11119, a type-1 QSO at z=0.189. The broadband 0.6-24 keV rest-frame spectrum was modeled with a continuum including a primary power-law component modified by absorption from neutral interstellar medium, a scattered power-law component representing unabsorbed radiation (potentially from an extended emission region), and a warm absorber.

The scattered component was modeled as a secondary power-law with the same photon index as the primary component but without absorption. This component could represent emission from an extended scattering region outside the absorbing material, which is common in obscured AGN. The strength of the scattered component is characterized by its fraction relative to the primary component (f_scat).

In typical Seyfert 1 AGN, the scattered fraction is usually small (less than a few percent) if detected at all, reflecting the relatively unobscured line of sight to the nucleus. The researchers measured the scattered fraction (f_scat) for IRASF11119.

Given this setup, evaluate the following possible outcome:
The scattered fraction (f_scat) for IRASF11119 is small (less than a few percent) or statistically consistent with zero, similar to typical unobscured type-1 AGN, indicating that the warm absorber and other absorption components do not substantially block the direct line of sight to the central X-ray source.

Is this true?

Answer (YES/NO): NO